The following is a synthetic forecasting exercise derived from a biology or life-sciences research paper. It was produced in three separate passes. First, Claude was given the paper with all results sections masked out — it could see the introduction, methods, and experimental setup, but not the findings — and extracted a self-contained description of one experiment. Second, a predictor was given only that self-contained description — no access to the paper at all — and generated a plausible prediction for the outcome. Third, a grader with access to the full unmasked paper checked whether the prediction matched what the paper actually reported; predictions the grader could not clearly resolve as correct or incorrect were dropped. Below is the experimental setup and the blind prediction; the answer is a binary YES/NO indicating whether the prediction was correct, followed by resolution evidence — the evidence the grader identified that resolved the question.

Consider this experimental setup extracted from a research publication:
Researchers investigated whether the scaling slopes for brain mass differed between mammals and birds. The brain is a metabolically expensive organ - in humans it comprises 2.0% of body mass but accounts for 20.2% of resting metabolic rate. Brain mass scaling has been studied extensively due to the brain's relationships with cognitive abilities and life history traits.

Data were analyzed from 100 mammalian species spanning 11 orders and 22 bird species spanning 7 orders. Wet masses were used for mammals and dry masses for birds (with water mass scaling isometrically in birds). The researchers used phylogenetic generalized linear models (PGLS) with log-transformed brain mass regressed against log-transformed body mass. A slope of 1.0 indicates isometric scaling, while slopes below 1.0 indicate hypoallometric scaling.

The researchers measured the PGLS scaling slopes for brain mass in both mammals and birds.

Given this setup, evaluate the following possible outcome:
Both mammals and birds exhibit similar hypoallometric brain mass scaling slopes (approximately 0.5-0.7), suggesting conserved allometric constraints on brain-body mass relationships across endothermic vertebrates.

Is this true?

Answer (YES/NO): YES